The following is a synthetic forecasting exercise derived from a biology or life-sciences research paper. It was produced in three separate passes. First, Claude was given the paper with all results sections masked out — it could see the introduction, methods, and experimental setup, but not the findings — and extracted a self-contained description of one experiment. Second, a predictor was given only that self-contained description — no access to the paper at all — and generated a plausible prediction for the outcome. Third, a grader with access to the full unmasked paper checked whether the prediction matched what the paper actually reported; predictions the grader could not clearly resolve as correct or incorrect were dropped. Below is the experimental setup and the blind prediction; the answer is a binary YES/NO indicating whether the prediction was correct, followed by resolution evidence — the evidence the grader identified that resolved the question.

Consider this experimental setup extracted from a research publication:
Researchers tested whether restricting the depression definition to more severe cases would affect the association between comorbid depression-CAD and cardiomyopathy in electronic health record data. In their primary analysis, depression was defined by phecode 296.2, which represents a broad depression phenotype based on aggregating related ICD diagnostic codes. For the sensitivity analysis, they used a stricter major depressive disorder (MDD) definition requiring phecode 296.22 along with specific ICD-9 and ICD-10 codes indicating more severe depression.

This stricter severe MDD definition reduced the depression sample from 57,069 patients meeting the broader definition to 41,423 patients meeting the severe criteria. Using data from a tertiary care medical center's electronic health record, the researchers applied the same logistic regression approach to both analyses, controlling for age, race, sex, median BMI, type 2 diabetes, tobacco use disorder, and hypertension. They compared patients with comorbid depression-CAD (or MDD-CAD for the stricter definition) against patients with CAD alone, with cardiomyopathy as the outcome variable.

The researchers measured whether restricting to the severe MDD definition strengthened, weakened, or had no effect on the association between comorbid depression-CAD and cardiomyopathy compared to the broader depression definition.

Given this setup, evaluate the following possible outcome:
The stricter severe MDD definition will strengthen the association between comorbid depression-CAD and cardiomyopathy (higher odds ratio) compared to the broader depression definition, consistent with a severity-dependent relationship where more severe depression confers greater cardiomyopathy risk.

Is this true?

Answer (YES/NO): NO